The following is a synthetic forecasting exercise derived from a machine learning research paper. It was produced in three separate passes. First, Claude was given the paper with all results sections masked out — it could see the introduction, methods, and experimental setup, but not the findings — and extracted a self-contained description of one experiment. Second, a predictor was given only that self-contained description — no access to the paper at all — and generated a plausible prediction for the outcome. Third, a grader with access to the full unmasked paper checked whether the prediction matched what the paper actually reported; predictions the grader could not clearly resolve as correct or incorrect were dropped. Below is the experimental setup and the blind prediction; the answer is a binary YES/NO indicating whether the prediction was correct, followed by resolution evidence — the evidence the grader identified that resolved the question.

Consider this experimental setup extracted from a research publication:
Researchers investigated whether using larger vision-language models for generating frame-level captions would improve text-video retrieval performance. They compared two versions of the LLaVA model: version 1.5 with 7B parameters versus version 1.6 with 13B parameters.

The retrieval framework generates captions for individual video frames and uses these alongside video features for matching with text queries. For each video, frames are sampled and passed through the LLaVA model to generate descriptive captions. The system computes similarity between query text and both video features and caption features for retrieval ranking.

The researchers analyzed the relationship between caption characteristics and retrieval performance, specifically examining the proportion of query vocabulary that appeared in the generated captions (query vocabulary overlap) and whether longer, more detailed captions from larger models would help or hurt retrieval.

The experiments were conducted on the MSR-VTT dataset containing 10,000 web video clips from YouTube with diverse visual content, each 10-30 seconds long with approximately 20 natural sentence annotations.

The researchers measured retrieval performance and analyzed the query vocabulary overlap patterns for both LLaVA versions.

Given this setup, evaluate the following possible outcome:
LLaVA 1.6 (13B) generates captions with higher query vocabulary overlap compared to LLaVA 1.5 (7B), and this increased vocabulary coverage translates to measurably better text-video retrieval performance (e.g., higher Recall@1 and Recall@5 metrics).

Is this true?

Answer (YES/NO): NO